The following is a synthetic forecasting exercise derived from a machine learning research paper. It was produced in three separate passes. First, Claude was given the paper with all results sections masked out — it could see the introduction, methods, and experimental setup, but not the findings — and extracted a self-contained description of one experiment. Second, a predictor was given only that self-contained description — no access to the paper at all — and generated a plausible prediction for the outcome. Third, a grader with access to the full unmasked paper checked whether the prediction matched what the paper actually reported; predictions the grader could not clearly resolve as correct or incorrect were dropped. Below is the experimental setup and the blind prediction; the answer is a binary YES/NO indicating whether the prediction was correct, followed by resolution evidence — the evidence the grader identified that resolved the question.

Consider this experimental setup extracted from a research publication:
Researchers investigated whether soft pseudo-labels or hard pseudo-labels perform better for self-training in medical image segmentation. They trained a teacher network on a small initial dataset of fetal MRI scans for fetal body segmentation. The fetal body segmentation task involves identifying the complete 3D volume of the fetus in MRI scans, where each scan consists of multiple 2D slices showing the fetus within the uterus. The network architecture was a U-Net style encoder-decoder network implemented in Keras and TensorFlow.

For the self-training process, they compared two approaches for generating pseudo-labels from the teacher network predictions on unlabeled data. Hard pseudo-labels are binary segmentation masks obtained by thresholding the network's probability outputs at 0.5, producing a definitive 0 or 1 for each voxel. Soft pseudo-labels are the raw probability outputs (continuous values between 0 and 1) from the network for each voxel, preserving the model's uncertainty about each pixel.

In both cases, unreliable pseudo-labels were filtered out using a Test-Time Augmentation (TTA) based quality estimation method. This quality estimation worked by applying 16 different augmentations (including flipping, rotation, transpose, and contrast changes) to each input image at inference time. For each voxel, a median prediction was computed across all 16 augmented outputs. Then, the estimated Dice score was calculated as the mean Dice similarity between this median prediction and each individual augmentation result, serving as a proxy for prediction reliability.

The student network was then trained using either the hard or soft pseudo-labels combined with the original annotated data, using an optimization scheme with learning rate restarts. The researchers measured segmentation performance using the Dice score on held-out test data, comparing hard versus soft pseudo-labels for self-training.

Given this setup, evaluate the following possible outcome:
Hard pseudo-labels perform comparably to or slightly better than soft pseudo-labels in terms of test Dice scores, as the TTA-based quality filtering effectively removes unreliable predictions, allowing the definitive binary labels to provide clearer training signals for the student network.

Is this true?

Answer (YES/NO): NO